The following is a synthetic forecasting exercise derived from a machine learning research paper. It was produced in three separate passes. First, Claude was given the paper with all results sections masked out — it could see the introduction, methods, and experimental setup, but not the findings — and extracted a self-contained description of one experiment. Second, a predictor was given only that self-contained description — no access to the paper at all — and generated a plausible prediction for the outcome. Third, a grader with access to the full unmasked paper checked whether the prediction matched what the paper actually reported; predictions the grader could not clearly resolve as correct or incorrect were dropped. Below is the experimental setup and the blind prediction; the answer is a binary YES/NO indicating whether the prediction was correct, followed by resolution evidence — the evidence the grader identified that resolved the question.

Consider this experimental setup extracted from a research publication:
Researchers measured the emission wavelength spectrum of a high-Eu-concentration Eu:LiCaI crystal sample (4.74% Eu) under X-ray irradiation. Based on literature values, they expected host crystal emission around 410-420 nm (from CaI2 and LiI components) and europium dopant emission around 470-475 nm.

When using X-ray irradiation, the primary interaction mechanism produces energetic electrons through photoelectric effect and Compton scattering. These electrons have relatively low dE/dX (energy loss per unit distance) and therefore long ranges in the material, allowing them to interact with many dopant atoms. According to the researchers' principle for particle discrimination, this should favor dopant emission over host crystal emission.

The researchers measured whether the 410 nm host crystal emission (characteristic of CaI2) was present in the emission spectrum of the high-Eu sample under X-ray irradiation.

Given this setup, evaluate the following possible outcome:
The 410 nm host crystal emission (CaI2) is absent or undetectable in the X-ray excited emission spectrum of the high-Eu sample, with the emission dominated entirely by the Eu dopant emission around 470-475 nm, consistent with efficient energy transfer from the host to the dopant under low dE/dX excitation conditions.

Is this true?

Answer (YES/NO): YES